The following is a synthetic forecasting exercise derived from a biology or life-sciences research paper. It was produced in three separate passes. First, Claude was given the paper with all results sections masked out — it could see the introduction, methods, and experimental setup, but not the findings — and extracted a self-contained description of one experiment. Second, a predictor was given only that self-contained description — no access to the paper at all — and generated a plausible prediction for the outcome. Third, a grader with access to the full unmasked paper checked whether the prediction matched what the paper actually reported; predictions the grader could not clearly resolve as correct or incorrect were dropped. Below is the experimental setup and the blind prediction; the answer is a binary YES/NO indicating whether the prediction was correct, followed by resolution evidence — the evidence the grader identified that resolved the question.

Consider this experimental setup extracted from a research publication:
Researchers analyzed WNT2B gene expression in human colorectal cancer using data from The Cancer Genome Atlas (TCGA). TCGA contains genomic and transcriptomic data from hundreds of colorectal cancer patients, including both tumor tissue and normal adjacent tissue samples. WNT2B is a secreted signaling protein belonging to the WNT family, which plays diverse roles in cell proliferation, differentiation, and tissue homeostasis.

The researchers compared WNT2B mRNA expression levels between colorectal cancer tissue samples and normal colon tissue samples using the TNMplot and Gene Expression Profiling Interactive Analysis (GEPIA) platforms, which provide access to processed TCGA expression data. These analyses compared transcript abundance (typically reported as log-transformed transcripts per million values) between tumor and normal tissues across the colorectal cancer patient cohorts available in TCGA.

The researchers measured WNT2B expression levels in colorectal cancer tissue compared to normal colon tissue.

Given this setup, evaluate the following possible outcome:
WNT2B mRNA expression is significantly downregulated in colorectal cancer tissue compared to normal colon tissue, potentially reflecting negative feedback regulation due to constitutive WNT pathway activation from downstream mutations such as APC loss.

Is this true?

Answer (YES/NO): YES